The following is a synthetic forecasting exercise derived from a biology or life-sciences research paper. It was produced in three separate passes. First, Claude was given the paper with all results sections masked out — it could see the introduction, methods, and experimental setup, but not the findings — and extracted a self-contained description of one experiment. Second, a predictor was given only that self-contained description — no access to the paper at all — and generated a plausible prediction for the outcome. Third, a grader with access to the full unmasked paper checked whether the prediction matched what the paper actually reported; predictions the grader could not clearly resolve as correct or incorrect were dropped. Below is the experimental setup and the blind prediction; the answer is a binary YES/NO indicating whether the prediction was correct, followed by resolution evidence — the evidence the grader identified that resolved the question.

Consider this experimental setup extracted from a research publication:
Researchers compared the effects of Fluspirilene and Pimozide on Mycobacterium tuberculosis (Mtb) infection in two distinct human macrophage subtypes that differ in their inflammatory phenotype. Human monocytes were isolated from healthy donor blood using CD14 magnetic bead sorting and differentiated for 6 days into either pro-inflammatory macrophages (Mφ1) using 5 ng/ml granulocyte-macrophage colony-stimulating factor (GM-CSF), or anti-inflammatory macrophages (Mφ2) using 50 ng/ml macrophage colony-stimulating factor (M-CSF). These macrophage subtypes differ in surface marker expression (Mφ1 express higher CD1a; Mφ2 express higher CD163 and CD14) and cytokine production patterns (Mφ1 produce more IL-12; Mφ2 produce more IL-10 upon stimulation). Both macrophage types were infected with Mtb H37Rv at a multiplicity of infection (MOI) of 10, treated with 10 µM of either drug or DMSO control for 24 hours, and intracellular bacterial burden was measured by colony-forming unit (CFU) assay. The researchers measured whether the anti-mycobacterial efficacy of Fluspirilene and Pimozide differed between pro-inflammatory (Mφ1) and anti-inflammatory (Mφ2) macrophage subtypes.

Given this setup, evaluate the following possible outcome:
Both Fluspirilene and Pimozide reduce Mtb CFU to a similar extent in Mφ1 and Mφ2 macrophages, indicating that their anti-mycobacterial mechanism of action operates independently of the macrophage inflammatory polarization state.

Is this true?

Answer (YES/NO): NO